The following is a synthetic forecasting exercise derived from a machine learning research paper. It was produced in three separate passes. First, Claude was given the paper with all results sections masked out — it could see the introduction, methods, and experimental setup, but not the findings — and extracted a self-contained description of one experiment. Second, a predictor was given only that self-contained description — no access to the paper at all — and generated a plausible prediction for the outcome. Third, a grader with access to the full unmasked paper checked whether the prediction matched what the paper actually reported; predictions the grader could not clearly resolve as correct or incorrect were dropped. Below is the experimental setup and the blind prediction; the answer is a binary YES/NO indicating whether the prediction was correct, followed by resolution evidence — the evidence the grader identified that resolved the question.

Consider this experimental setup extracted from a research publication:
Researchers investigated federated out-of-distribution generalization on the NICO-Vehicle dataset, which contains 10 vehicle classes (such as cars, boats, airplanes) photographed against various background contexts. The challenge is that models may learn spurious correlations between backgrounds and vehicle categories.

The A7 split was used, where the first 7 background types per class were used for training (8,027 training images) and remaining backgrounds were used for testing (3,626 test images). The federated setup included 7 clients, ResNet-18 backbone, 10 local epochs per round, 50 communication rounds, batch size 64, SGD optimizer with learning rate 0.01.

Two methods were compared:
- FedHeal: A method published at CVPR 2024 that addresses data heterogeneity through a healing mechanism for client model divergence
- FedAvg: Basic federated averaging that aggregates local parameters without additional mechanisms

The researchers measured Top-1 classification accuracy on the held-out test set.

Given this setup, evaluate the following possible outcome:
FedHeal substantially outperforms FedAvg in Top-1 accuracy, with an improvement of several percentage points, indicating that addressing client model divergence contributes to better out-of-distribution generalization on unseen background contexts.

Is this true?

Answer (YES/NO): NO